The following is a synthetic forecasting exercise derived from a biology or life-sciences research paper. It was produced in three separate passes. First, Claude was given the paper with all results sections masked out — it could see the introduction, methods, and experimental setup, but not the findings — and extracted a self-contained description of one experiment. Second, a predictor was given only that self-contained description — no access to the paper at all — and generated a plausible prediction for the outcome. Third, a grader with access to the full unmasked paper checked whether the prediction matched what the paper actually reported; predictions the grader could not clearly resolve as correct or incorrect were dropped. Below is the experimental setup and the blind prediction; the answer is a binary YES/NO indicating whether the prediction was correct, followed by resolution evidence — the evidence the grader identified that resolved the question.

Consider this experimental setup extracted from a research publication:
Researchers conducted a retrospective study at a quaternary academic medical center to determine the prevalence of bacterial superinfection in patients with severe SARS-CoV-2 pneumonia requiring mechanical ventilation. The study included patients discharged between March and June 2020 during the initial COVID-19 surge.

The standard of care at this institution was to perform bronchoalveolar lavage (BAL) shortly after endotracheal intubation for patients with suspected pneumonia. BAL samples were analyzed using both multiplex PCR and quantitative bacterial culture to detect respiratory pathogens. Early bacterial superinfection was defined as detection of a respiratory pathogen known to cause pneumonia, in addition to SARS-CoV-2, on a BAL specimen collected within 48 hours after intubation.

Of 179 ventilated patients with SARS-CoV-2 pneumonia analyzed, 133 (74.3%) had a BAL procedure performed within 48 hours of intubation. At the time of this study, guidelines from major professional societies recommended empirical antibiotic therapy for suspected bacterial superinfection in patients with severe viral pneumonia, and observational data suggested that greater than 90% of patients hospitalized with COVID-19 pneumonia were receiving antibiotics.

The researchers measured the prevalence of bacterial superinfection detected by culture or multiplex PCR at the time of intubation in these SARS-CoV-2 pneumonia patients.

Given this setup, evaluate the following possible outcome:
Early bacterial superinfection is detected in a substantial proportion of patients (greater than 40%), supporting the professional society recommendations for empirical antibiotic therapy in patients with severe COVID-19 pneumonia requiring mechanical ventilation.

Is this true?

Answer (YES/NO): NO